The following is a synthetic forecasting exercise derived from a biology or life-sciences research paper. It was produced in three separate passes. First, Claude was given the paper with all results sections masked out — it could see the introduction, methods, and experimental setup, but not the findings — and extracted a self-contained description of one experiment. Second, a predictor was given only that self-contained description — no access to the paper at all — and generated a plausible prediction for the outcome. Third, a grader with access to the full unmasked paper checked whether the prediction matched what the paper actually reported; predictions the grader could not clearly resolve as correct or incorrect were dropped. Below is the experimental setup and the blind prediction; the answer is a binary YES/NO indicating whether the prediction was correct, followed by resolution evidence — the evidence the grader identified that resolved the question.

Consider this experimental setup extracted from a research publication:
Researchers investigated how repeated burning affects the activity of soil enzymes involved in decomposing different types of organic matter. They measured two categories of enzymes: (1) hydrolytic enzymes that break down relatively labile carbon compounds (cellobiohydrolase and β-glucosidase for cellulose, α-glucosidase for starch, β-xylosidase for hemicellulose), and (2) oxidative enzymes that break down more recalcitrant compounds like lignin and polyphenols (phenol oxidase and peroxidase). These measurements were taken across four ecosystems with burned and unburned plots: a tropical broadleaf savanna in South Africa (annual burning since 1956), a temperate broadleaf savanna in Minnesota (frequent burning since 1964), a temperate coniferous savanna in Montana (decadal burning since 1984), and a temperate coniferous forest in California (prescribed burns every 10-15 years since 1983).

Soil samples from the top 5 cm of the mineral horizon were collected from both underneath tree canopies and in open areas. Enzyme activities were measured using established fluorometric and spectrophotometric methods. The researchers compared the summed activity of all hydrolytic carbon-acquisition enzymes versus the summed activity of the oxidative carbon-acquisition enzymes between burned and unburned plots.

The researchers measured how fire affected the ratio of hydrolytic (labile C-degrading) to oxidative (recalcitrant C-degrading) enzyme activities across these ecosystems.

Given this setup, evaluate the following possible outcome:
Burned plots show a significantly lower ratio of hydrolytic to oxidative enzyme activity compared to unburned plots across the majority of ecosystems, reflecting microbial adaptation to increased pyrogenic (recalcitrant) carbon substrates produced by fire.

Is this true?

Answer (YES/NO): NO